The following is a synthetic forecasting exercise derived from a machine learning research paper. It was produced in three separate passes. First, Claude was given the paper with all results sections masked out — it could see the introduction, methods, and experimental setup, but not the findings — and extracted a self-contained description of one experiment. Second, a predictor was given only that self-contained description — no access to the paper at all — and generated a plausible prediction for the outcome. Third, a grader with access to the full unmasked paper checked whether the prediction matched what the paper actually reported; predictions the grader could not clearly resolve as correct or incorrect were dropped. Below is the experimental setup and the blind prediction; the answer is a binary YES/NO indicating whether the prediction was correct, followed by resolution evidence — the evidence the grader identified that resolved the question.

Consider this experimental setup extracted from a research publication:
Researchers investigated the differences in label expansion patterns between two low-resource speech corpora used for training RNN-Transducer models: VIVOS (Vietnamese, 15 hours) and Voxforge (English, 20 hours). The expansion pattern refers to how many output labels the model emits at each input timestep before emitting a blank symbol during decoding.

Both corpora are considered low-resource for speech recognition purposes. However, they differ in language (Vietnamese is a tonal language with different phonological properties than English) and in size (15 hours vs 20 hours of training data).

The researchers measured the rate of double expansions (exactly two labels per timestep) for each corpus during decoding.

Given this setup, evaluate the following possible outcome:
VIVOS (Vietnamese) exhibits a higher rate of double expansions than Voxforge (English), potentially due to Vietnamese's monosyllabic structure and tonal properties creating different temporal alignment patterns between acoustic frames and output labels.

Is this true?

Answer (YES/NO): YES